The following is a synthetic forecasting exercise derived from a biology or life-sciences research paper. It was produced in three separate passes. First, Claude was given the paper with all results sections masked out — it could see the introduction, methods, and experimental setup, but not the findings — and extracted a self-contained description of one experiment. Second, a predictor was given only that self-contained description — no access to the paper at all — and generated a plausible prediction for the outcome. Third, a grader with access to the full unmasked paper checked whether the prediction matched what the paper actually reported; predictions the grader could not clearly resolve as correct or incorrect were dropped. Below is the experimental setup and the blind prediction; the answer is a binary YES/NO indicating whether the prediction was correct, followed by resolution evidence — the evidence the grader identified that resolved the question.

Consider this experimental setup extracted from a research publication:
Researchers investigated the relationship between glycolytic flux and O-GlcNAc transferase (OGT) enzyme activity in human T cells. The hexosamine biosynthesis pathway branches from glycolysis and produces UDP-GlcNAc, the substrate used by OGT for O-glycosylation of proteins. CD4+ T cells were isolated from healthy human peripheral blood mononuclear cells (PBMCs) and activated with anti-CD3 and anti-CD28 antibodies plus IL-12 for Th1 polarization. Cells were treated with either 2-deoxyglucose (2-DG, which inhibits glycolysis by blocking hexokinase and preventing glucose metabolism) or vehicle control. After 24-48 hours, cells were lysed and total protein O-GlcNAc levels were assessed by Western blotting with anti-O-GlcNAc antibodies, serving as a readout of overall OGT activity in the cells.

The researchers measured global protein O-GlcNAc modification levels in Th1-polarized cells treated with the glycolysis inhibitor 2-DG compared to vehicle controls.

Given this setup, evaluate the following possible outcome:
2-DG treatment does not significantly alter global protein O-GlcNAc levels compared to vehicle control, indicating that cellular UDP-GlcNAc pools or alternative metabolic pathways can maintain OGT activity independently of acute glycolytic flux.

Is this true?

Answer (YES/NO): NO